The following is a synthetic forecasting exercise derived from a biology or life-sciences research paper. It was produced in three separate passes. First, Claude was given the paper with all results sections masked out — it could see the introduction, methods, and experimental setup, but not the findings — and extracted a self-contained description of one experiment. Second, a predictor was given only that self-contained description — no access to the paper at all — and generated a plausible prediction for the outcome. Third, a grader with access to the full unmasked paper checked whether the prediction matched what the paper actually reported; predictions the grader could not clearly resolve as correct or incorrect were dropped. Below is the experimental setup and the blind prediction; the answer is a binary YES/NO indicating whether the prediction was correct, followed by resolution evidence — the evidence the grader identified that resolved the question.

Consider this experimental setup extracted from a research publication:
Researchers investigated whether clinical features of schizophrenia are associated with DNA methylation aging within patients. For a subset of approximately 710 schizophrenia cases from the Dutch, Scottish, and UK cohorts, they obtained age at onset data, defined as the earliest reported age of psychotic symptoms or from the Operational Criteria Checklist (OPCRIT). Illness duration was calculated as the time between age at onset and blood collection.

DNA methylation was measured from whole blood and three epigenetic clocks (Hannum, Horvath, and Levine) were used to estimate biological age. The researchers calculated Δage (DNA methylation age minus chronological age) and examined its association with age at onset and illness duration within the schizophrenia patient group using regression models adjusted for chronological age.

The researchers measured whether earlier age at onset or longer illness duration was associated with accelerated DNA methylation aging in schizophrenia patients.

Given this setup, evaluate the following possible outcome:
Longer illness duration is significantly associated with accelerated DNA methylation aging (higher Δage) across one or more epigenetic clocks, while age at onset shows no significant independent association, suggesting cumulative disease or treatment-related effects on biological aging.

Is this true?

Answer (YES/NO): NO